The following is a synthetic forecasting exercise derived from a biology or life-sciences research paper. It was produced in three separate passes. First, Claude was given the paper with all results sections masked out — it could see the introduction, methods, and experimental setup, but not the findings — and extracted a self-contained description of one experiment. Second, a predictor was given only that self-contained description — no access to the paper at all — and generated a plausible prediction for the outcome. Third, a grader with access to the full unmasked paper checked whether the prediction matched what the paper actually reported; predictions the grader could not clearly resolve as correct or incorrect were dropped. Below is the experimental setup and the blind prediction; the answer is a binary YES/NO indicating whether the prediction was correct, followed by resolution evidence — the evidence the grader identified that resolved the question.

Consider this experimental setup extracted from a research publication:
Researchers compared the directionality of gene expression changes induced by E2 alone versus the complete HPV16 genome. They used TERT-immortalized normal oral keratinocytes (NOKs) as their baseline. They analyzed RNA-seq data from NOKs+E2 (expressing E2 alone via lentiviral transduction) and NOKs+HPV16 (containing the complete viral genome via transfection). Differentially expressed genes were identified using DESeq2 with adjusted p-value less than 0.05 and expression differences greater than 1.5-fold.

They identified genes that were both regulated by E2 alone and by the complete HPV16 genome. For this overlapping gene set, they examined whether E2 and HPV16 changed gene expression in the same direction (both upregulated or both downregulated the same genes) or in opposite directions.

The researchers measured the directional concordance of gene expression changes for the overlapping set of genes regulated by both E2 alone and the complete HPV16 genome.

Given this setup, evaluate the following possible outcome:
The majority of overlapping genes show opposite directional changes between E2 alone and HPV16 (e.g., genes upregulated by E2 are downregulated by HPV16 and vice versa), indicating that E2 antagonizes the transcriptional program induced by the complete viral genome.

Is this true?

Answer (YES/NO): NO